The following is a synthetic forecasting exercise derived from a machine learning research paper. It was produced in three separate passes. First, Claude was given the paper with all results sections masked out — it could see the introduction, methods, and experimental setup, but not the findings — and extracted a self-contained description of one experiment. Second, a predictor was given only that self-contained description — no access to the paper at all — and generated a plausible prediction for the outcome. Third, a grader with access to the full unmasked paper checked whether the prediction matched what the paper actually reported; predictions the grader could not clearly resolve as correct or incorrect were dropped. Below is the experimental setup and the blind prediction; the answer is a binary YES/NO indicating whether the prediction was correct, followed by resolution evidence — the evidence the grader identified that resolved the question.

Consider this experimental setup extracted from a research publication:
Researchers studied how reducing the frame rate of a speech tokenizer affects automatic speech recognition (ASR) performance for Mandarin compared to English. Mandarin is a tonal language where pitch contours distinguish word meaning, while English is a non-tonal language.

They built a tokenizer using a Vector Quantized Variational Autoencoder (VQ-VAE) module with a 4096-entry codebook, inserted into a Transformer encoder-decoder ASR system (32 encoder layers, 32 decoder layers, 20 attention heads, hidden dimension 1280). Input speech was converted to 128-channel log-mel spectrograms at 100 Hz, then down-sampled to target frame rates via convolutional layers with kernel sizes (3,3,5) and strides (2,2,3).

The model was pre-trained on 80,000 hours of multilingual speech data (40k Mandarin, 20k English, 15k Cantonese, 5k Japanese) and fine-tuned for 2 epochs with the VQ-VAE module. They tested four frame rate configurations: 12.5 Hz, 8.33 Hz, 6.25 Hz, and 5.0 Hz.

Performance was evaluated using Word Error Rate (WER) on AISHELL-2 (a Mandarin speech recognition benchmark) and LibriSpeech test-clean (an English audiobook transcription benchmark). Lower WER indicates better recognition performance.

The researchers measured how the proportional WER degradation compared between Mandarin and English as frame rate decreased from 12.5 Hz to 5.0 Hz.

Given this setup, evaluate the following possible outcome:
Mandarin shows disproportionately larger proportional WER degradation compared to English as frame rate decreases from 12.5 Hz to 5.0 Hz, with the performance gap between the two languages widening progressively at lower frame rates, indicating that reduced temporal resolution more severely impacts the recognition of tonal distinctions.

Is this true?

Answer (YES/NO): YES